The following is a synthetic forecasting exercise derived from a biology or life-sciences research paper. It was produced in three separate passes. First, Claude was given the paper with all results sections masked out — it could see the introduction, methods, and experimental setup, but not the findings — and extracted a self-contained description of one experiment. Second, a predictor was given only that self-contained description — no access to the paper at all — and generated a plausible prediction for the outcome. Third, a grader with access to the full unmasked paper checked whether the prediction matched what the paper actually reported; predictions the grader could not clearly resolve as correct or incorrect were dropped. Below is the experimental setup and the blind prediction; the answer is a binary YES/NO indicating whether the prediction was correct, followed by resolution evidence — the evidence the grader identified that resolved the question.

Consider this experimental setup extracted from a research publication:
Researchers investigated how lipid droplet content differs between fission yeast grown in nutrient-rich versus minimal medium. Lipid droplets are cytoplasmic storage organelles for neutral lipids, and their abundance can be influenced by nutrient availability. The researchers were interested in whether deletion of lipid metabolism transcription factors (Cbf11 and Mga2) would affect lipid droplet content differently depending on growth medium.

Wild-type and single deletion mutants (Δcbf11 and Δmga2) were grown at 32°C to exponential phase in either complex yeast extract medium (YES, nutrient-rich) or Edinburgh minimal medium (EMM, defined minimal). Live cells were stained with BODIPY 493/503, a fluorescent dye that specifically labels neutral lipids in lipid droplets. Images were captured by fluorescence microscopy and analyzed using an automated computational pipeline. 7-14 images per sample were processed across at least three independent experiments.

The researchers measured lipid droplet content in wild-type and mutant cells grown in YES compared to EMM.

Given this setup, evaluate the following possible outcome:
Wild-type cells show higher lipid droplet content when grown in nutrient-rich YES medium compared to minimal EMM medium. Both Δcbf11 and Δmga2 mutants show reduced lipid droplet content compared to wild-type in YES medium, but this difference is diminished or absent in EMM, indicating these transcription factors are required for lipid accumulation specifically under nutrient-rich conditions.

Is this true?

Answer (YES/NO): NO